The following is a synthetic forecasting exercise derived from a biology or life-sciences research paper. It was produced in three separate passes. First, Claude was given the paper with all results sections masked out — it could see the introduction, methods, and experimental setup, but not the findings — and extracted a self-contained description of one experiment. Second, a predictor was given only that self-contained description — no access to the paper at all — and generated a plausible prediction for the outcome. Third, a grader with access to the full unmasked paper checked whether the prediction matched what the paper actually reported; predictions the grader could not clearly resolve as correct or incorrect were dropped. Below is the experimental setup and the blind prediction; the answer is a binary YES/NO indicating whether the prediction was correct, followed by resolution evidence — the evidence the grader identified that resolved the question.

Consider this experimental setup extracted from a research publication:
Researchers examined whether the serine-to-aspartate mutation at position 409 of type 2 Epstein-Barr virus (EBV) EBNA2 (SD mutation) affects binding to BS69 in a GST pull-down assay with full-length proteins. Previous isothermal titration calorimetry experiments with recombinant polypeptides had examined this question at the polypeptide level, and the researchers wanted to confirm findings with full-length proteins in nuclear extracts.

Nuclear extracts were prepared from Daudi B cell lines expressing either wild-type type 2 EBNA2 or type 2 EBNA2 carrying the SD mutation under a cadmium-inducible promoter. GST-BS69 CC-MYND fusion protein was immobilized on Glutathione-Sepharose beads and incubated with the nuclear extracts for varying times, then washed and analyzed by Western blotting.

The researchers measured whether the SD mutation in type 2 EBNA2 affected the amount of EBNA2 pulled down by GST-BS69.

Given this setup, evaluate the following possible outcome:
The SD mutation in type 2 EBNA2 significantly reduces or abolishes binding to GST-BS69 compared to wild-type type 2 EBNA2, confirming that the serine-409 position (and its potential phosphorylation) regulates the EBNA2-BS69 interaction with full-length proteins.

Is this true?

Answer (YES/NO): NO